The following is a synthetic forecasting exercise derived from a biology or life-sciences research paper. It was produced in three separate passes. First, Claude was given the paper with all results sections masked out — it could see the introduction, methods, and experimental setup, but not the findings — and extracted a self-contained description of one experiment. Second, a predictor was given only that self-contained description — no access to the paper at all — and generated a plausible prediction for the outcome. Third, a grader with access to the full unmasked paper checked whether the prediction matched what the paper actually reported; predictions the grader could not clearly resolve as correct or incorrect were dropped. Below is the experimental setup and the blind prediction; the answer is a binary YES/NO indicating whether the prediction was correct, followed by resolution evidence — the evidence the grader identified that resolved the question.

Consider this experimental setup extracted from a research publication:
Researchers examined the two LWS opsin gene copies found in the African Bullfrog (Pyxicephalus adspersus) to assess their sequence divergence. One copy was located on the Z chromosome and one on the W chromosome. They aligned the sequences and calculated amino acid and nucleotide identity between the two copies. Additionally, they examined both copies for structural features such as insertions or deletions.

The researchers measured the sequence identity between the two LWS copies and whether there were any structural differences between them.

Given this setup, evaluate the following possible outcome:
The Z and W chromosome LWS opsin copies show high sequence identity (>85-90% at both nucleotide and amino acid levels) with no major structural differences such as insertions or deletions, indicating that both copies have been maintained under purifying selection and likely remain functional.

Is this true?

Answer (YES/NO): NO